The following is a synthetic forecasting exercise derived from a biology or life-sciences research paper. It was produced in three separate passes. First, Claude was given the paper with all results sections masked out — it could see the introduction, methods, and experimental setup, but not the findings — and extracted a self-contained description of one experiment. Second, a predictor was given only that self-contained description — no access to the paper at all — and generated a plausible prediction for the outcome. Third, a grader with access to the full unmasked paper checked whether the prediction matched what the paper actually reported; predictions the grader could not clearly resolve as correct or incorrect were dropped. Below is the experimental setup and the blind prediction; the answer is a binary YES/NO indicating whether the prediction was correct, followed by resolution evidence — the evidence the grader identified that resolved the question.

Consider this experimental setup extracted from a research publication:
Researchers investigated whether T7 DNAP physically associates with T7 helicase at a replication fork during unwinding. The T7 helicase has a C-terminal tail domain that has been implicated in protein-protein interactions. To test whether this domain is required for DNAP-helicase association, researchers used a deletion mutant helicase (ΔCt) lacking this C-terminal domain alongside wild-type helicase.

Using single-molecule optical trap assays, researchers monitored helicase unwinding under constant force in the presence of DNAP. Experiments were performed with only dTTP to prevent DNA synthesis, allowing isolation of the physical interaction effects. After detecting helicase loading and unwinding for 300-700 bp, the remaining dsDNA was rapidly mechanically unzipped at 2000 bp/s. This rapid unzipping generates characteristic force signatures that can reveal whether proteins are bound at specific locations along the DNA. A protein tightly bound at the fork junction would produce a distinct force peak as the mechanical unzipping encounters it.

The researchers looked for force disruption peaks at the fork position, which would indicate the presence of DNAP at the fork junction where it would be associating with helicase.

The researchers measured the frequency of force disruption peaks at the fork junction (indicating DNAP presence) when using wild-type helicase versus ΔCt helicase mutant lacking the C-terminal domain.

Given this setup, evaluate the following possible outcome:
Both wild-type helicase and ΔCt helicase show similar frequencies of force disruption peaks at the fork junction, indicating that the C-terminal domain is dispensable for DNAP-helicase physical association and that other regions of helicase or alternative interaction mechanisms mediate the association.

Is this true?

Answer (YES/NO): NO